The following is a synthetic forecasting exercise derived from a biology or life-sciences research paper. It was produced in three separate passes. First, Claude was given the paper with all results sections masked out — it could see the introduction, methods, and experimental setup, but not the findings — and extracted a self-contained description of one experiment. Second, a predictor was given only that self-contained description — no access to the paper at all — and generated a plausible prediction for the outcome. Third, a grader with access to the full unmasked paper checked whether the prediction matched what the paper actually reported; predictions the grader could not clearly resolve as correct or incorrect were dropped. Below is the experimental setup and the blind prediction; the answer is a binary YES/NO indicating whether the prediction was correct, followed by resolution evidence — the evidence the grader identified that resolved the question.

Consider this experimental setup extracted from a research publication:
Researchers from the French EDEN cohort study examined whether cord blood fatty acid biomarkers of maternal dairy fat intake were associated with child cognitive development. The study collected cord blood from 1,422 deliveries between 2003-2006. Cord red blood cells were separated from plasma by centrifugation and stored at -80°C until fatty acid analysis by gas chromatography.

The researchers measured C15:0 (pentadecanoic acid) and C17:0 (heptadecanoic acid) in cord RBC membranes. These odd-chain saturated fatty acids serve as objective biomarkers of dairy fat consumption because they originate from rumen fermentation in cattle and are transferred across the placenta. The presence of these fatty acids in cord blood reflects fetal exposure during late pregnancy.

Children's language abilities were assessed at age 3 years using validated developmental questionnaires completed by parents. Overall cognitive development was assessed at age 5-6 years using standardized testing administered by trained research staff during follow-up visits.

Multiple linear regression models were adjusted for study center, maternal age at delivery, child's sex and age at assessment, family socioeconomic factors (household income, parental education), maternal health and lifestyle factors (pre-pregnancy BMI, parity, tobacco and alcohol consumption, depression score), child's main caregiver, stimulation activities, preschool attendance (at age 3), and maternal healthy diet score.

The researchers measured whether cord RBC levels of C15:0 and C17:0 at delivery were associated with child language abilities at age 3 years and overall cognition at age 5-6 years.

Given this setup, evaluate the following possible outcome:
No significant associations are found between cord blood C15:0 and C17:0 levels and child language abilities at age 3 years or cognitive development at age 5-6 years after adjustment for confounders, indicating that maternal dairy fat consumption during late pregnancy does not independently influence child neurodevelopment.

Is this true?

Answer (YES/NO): NO